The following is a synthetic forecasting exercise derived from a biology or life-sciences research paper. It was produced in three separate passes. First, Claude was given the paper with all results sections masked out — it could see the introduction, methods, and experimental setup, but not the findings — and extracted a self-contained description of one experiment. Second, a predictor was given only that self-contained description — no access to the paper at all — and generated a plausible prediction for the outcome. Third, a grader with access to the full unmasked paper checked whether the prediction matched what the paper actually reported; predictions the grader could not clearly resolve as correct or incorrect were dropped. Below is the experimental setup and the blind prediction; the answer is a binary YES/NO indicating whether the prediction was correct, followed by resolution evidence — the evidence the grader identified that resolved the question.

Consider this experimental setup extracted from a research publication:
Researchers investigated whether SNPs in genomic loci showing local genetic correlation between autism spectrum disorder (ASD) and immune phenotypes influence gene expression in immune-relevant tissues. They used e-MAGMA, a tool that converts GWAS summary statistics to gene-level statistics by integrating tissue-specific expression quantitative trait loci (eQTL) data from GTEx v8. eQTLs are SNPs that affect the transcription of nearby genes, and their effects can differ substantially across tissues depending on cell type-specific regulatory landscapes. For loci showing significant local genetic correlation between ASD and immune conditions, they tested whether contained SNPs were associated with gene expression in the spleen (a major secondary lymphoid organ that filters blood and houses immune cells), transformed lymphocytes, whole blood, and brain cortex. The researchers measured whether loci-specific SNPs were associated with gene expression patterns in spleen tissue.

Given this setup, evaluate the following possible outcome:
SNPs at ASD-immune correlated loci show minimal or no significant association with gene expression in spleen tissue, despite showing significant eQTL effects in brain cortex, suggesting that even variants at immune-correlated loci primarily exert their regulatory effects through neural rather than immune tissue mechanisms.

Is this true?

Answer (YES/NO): NO